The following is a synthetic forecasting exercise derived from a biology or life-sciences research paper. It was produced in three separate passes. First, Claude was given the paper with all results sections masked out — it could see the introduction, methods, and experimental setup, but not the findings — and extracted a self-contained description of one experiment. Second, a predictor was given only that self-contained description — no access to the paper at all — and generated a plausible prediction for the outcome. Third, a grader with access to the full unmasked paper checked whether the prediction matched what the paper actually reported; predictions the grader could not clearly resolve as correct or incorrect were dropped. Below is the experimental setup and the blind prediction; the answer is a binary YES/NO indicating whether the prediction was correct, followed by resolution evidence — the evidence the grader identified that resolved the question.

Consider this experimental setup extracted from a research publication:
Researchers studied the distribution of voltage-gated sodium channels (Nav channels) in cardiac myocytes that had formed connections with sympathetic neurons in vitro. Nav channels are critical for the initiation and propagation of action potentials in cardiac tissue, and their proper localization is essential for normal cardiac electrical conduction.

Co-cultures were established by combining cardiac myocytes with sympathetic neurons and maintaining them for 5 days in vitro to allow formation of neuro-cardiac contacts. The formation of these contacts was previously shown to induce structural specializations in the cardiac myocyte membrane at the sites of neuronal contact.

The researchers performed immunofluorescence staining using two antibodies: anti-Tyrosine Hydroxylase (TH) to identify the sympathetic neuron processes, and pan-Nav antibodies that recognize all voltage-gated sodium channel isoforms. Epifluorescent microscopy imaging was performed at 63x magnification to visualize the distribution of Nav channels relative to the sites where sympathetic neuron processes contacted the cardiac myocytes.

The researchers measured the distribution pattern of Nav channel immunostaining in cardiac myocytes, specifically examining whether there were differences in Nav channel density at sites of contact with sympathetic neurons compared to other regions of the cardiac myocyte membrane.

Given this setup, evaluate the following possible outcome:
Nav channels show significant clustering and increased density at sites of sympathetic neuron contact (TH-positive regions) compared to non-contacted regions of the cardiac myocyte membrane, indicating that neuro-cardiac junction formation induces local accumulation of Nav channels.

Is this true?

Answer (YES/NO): YES